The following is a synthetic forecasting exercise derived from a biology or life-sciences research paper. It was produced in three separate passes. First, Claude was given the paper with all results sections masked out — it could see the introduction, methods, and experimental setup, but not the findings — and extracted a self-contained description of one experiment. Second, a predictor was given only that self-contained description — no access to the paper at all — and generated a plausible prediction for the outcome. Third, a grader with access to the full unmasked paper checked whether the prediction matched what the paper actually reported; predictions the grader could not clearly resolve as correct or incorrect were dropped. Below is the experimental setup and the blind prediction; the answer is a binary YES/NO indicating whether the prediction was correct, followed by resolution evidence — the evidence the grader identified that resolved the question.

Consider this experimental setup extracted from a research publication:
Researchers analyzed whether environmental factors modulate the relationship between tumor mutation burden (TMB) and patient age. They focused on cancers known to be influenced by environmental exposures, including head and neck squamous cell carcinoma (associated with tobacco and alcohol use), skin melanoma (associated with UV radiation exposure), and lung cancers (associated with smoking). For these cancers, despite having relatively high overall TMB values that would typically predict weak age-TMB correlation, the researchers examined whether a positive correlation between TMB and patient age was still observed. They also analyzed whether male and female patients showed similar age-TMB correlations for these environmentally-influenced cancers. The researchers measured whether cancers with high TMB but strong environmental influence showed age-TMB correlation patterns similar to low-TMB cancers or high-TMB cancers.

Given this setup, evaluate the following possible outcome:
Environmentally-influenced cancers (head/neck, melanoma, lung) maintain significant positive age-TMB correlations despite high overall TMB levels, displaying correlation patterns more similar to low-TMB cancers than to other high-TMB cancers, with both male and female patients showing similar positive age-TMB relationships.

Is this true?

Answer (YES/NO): YES